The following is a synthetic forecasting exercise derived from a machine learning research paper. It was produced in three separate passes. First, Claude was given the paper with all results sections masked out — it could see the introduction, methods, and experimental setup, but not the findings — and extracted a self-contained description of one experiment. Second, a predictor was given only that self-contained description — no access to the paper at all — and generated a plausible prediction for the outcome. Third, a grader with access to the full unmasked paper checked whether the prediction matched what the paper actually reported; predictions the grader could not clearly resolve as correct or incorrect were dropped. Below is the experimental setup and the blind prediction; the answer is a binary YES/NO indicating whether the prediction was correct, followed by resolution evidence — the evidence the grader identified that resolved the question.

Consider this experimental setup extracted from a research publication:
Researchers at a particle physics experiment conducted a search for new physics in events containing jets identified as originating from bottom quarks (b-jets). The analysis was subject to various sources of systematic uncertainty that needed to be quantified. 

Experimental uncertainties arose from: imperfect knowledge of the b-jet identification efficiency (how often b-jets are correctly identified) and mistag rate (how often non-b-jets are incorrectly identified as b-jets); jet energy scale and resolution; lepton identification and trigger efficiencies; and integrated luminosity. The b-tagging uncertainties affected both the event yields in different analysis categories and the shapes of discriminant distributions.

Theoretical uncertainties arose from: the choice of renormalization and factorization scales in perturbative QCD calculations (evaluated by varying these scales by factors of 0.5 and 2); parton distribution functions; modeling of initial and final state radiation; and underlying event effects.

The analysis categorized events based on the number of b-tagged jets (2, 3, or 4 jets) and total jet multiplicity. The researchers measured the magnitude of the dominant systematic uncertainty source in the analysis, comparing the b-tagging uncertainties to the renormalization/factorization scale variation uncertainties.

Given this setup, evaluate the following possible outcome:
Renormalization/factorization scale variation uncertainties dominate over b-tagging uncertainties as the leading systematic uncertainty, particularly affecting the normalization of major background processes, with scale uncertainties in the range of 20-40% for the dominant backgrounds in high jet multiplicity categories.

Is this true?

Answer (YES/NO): NO